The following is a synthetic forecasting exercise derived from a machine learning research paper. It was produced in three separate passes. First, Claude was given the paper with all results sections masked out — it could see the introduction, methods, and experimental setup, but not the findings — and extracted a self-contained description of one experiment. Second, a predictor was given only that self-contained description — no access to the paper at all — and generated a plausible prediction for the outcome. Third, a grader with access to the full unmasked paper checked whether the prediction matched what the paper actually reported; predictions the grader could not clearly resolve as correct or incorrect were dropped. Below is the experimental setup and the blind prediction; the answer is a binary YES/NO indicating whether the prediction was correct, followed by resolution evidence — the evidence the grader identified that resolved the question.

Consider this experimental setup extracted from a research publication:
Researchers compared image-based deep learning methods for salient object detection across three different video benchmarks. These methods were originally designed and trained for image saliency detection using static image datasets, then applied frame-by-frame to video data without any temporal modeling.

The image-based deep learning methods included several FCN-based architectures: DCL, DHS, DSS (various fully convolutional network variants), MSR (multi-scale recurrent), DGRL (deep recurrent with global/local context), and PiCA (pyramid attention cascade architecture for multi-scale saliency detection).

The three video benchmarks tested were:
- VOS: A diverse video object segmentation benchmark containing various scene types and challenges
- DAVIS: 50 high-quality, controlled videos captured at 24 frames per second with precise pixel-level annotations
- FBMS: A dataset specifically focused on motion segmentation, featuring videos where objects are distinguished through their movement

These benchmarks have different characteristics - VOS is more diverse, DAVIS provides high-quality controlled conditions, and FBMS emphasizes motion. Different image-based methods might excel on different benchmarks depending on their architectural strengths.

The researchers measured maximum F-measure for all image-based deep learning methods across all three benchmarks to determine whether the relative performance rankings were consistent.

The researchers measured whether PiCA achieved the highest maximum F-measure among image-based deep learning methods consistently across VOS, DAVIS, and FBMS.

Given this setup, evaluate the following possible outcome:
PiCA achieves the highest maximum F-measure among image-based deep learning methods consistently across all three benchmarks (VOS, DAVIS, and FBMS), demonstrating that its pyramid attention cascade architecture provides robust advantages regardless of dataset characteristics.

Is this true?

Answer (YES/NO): YES